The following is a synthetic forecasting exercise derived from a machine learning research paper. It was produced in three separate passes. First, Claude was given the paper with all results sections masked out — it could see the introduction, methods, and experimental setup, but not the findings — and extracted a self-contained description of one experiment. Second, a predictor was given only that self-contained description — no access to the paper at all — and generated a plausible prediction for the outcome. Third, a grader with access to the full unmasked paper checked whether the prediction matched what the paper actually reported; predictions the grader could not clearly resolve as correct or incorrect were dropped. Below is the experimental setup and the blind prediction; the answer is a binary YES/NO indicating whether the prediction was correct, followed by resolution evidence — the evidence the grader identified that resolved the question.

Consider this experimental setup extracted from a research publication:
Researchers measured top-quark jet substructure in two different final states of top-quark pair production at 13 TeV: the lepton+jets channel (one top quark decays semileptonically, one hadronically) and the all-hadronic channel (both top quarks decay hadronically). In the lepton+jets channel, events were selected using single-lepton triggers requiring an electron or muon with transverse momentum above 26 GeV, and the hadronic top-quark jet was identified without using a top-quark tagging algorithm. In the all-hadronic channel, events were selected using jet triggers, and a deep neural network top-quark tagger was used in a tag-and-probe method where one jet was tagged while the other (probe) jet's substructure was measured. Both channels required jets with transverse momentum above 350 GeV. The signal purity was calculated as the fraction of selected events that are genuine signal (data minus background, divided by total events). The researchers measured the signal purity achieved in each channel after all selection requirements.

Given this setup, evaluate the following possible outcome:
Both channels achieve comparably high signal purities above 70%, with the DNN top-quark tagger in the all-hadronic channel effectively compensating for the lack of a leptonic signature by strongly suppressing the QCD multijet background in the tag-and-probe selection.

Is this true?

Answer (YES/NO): NO